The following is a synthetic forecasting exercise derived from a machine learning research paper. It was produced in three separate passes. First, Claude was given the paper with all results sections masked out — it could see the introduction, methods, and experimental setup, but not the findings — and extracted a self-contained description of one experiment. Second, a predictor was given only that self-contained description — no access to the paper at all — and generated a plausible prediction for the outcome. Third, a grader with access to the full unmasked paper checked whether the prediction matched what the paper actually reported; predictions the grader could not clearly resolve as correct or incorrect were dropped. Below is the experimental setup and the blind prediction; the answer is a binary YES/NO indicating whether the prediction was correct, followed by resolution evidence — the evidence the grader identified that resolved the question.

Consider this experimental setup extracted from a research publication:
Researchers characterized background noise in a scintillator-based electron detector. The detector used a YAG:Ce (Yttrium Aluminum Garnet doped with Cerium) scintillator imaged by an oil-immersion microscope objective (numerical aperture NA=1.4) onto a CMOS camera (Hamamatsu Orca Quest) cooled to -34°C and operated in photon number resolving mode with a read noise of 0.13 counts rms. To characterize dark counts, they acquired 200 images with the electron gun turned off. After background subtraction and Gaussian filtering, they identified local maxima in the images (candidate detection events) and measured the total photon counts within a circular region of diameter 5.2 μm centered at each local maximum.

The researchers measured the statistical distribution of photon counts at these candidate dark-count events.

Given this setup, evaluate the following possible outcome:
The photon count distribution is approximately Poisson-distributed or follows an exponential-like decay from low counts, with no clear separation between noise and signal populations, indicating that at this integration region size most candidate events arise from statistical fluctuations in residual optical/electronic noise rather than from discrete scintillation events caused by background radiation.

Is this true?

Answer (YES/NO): NO